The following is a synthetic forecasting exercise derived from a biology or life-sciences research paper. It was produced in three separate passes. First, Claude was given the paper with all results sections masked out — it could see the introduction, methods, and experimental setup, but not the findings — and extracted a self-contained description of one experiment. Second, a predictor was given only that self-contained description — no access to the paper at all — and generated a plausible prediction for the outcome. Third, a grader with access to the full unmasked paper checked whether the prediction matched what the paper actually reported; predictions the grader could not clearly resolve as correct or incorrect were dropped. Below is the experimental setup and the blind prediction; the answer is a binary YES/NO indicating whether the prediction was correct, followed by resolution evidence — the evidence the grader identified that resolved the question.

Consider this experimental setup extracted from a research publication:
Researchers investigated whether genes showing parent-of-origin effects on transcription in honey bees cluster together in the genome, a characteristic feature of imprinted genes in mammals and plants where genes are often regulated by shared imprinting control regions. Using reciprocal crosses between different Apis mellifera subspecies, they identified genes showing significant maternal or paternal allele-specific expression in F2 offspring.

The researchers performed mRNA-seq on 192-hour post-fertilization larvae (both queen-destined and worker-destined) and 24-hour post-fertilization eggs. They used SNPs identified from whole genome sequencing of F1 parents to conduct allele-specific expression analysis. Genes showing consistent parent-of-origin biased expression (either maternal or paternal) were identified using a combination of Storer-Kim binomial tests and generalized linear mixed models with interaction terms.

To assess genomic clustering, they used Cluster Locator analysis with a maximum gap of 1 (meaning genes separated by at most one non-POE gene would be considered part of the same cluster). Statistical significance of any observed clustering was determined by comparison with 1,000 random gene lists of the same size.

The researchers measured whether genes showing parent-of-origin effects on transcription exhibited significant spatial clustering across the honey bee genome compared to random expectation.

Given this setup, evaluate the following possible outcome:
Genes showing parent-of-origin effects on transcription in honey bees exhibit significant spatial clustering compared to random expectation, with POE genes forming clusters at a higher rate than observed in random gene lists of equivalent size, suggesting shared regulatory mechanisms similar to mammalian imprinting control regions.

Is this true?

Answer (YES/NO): YES